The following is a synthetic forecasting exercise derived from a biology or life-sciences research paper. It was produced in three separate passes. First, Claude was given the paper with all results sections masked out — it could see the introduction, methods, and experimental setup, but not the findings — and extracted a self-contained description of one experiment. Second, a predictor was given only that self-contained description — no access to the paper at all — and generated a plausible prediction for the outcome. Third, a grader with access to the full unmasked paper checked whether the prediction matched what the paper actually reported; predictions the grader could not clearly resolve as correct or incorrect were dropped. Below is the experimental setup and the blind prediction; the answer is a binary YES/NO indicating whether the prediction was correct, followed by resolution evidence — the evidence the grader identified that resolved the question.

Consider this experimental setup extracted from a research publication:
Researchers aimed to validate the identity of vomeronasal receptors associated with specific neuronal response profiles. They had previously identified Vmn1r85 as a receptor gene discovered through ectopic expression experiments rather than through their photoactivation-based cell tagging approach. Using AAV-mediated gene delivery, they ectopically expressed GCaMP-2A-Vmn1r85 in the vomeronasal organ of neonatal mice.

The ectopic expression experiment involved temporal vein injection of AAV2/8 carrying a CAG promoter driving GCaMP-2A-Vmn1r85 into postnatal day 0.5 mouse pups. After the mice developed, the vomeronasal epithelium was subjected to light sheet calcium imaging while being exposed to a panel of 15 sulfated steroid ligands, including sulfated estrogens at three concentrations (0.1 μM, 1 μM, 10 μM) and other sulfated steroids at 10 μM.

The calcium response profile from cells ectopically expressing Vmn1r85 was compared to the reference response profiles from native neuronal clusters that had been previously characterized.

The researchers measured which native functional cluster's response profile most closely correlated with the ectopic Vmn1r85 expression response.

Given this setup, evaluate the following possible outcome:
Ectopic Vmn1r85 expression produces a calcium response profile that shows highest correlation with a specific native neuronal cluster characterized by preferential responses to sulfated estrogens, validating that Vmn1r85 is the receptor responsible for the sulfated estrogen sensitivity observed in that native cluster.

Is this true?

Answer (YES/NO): YES